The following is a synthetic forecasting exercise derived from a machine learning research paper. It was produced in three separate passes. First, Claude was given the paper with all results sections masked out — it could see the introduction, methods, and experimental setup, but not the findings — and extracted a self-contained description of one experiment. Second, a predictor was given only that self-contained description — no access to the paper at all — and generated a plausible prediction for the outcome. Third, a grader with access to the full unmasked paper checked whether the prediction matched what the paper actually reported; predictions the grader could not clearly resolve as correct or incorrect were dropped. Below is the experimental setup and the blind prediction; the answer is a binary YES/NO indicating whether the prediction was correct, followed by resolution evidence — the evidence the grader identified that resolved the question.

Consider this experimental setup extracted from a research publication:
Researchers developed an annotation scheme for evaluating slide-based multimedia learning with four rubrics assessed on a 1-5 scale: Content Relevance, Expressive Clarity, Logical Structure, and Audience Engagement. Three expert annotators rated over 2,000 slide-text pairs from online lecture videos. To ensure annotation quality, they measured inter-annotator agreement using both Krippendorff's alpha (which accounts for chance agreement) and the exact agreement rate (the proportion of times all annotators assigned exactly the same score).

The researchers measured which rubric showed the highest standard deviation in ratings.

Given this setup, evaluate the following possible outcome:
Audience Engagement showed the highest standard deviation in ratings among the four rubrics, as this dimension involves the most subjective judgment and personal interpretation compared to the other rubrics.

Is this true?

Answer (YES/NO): NO